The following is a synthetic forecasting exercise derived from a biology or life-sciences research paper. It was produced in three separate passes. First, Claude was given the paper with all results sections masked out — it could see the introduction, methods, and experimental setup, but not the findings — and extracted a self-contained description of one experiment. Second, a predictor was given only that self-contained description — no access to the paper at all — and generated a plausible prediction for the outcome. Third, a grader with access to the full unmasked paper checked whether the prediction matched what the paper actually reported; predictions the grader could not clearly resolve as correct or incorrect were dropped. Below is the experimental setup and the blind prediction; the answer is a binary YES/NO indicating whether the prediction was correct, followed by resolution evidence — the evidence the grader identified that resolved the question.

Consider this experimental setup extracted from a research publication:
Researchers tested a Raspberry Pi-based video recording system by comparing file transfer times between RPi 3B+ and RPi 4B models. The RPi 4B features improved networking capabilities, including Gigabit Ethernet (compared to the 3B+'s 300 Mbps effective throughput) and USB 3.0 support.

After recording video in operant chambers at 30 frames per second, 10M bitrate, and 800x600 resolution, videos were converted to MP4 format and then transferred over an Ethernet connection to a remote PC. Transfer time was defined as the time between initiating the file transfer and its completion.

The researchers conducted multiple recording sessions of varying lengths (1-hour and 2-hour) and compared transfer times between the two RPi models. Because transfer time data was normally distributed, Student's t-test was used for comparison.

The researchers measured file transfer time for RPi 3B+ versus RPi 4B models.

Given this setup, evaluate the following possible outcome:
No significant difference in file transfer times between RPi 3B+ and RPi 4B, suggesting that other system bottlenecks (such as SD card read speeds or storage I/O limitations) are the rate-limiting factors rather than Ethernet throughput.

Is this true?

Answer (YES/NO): NO